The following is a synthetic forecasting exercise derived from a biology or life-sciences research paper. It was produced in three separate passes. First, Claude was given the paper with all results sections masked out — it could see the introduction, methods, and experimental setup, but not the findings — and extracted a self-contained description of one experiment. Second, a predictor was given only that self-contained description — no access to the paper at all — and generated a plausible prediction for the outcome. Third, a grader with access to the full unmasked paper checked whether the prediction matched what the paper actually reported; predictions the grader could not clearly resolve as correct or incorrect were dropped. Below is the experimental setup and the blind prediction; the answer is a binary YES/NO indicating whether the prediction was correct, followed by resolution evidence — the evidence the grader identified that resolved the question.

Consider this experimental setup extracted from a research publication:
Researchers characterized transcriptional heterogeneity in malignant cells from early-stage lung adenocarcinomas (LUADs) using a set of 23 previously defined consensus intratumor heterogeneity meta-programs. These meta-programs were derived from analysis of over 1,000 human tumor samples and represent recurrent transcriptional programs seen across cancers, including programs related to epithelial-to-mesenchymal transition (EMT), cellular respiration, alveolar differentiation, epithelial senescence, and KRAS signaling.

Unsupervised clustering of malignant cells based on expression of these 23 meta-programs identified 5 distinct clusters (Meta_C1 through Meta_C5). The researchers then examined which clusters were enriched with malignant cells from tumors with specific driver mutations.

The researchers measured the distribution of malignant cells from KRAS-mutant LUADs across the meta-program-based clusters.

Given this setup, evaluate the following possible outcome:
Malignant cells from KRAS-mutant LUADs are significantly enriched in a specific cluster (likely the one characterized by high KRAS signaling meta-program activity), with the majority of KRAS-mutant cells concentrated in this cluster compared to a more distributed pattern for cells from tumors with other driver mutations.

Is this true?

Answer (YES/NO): YES